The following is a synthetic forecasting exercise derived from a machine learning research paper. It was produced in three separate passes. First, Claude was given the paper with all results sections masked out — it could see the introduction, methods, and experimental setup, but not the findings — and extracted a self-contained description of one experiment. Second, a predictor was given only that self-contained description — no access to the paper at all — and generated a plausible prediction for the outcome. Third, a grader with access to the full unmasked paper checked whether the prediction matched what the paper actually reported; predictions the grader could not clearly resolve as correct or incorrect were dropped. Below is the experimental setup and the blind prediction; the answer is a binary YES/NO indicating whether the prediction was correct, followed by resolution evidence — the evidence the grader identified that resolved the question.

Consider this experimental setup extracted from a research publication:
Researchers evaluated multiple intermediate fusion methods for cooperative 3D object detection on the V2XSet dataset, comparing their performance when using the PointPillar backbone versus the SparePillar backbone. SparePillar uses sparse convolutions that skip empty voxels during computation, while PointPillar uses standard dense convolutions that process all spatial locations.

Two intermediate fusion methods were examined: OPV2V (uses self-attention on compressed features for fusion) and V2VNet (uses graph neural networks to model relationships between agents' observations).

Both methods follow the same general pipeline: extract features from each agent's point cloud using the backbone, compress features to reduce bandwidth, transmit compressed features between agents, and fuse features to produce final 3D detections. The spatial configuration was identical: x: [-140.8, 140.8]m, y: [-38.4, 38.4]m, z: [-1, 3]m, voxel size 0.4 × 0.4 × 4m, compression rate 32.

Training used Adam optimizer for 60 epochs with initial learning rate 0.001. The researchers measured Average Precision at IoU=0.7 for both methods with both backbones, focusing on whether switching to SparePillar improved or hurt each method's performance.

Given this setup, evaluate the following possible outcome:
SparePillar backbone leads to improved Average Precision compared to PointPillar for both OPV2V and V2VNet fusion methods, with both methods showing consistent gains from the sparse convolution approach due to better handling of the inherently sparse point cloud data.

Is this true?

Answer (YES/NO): NO